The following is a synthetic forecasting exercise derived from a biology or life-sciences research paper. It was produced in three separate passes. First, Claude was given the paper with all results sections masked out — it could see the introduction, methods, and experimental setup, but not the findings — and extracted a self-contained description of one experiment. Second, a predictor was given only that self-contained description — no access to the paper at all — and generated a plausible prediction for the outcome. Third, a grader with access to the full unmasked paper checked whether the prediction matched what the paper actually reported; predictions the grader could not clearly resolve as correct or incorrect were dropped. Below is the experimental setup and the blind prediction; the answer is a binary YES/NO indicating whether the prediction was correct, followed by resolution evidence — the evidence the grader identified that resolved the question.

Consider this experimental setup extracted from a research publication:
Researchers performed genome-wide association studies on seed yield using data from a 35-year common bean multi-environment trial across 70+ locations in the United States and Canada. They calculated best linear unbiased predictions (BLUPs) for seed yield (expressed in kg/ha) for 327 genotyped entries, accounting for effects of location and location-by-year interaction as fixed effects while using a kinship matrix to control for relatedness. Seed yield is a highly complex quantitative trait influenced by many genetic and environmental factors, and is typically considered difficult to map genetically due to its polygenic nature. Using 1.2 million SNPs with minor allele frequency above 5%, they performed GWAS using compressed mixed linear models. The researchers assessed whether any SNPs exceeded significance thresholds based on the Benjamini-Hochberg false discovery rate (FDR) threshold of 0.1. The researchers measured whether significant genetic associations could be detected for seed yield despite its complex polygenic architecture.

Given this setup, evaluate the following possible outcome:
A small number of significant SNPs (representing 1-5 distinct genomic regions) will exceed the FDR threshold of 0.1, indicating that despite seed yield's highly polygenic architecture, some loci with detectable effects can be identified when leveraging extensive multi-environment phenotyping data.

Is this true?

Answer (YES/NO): YES